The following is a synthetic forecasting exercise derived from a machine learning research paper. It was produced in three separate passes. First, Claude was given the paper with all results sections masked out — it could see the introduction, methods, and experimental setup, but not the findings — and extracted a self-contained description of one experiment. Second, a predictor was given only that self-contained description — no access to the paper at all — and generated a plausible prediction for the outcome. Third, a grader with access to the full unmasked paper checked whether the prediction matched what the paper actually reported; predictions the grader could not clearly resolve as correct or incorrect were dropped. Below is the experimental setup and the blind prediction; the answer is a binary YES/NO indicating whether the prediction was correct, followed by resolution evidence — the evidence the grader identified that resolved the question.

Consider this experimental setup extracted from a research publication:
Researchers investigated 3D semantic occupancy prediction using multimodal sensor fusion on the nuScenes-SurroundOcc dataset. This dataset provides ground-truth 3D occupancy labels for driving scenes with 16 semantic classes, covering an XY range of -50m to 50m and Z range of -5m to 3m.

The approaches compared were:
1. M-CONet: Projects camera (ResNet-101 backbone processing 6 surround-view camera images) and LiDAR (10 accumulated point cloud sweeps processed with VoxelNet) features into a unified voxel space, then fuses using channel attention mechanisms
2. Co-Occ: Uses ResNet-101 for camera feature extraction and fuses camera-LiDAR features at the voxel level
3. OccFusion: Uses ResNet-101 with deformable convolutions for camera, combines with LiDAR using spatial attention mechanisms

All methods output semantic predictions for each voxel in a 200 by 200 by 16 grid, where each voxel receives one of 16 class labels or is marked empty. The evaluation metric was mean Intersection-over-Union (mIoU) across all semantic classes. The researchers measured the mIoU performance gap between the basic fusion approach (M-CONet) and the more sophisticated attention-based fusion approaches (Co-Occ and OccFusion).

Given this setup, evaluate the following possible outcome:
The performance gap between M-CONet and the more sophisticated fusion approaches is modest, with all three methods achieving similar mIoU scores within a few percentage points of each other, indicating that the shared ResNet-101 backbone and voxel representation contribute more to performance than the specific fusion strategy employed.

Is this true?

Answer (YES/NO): NO